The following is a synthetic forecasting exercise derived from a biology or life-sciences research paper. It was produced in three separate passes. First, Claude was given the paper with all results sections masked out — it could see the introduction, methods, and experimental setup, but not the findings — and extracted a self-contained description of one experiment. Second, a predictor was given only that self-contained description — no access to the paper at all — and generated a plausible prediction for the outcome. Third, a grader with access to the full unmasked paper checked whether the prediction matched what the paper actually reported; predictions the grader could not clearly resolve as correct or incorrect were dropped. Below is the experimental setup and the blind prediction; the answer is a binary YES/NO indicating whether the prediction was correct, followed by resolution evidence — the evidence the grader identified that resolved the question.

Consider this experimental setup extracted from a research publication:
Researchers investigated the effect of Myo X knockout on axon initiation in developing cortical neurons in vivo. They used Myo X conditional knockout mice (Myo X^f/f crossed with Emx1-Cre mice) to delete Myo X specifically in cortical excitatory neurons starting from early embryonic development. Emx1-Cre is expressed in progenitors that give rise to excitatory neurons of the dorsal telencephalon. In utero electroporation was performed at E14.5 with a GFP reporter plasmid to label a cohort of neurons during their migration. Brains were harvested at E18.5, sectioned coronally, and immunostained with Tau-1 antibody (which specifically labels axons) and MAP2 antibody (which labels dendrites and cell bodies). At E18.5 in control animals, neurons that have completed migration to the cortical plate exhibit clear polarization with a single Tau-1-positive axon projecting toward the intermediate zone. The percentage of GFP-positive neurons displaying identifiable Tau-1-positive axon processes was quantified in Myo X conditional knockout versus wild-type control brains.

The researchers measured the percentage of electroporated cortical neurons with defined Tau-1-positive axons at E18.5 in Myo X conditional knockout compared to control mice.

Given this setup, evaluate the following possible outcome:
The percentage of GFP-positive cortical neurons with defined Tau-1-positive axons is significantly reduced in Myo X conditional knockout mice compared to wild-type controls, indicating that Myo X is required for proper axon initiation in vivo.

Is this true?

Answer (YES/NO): YES